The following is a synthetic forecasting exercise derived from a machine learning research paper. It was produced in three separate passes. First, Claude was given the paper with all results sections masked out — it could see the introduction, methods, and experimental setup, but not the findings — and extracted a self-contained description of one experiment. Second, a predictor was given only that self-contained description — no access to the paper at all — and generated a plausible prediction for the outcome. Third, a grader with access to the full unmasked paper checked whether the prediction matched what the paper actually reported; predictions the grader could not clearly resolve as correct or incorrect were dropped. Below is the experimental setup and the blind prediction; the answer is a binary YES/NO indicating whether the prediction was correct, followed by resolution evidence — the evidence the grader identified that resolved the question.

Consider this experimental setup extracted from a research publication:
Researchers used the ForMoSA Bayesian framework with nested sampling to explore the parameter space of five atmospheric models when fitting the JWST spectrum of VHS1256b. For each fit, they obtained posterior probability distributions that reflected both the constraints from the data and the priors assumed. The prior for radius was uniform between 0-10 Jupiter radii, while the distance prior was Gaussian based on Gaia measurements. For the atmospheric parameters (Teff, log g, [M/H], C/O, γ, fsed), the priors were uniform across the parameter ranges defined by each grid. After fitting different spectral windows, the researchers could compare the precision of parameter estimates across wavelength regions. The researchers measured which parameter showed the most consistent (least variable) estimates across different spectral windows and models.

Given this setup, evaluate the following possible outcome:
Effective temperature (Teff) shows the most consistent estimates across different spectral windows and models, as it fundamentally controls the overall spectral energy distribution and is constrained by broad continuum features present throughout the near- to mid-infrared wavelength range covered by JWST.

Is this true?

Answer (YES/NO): YES